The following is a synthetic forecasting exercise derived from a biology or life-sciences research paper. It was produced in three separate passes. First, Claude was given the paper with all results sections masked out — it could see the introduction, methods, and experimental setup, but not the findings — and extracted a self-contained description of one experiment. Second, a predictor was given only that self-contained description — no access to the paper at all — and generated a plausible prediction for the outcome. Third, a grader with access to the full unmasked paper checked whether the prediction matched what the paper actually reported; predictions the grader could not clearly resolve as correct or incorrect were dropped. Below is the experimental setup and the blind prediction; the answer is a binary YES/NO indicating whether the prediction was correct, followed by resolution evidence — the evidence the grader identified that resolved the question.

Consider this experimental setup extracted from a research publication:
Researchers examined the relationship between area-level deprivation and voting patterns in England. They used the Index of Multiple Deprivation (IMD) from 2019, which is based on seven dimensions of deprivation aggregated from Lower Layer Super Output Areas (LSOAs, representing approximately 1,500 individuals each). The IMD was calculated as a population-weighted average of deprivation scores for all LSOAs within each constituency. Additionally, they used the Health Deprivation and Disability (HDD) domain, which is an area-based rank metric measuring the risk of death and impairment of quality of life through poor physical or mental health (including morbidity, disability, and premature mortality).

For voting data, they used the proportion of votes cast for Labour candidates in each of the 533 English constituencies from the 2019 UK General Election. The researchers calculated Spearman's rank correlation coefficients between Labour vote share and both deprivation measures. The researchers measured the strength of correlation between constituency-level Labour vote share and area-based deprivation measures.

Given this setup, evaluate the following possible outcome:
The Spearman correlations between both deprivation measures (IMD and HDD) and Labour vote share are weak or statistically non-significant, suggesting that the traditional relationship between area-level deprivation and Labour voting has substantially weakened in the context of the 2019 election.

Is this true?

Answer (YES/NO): NO